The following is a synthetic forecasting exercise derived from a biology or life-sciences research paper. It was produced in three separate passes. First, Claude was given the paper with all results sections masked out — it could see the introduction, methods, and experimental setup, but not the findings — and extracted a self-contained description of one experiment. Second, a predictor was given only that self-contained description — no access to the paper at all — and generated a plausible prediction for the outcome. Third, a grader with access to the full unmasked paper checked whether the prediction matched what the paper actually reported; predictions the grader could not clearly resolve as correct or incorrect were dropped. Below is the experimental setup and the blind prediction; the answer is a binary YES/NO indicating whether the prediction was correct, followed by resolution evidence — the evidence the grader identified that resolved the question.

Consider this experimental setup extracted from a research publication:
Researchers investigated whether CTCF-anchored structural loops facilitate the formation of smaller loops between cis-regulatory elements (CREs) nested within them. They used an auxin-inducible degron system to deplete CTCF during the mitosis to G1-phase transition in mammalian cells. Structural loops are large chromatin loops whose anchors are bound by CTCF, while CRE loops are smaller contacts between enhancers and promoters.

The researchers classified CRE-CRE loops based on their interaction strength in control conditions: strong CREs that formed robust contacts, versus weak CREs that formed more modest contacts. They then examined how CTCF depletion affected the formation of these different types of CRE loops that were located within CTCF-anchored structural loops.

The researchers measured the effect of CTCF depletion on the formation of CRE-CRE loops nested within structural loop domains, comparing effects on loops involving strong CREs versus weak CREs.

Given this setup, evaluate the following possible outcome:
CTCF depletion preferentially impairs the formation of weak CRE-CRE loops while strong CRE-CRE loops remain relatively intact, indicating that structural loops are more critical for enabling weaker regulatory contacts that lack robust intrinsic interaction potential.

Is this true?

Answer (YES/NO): YES